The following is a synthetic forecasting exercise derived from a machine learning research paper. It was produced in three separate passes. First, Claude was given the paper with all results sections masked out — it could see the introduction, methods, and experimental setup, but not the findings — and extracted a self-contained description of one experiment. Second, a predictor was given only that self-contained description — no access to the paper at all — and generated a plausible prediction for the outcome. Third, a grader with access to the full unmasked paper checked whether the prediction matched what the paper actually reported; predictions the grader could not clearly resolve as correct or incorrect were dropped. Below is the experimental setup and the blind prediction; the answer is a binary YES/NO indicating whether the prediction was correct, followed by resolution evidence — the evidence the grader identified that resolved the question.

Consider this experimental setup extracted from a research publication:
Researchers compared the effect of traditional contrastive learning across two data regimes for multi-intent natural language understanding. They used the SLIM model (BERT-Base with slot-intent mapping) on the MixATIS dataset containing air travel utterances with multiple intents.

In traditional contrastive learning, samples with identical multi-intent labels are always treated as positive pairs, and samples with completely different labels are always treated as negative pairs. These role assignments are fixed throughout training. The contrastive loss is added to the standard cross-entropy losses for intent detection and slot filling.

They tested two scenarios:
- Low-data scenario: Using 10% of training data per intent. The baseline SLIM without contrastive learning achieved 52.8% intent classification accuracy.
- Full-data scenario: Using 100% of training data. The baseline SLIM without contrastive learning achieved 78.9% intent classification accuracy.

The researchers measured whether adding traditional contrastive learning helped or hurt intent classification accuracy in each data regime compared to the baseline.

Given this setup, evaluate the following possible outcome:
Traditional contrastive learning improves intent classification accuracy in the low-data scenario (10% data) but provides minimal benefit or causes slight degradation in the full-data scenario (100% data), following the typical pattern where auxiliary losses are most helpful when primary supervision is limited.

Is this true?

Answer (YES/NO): NO